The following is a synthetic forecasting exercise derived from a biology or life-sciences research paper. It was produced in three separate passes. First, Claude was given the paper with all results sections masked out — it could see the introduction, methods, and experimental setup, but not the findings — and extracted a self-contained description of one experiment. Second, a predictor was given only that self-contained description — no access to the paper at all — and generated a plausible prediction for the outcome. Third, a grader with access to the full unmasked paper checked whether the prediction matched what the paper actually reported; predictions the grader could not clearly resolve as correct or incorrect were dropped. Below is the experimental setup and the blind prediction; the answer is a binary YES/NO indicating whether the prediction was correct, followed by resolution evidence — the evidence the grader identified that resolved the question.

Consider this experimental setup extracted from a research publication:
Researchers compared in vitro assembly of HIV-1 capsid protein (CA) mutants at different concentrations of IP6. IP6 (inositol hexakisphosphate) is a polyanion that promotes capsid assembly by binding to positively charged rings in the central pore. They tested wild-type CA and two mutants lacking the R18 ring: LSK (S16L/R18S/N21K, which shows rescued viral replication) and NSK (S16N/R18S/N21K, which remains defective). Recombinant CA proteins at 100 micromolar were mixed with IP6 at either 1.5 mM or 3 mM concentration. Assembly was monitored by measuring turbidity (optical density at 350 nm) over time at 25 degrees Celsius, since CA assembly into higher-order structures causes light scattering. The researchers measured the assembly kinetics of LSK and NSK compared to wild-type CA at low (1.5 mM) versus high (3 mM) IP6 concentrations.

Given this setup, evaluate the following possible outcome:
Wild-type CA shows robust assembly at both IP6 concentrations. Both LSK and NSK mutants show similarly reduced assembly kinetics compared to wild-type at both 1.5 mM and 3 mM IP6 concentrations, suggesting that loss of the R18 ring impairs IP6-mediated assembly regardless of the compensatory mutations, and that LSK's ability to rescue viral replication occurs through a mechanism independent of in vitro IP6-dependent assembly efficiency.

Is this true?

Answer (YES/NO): YES